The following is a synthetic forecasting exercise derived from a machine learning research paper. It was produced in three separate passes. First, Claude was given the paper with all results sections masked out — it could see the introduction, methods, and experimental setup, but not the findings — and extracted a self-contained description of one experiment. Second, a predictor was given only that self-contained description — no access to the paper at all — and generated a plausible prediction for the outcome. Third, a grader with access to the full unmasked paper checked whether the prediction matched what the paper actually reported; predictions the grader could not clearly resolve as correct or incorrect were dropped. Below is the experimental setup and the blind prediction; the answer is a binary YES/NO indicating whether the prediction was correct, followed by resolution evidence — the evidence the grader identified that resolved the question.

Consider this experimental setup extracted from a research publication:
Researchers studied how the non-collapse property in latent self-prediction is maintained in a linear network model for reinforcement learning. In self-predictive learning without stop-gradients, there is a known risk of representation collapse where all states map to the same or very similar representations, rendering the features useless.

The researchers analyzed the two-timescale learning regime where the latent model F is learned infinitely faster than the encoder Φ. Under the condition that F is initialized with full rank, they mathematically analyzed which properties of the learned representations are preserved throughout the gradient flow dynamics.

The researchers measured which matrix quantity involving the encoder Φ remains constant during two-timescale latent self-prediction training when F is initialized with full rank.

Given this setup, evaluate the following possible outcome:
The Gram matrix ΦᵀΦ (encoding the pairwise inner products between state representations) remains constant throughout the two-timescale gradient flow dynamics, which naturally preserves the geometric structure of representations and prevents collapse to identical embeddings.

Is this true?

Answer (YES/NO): YES